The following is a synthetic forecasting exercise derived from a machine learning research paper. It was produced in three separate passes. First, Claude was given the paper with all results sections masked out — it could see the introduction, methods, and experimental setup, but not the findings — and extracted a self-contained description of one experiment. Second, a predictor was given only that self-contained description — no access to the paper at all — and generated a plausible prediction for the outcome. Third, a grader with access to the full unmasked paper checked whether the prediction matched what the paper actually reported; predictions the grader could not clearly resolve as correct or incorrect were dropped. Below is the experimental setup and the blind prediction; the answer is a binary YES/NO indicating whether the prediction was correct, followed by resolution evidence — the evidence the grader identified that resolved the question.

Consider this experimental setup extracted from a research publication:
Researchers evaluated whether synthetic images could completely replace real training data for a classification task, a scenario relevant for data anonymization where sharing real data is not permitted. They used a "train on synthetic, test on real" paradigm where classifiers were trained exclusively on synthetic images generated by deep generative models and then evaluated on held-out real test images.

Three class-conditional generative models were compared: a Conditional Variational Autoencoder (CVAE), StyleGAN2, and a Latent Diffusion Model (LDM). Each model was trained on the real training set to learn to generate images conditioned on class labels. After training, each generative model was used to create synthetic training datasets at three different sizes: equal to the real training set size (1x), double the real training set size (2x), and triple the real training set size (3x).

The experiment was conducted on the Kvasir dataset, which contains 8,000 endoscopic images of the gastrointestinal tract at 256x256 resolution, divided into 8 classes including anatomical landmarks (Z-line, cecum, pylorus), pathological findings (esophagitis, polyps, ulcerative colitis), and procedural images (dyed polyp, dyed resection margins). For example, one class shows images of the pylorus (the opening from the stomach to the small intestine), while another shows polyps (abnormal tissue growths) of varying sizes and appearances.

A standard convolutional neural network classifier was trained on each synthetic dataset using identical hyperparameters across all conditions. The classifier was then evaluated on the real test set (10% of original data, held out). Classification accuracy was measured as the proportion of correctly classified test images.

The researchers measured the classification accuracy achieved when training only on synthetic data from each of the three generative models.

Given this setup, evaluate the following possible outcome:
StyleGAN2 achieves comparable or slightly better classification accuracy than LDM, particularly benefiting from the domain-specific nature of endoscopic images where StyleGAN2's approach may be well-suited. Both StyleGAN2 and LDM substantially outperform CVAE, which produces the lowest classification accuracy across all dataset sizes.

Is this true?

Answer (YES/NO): NO